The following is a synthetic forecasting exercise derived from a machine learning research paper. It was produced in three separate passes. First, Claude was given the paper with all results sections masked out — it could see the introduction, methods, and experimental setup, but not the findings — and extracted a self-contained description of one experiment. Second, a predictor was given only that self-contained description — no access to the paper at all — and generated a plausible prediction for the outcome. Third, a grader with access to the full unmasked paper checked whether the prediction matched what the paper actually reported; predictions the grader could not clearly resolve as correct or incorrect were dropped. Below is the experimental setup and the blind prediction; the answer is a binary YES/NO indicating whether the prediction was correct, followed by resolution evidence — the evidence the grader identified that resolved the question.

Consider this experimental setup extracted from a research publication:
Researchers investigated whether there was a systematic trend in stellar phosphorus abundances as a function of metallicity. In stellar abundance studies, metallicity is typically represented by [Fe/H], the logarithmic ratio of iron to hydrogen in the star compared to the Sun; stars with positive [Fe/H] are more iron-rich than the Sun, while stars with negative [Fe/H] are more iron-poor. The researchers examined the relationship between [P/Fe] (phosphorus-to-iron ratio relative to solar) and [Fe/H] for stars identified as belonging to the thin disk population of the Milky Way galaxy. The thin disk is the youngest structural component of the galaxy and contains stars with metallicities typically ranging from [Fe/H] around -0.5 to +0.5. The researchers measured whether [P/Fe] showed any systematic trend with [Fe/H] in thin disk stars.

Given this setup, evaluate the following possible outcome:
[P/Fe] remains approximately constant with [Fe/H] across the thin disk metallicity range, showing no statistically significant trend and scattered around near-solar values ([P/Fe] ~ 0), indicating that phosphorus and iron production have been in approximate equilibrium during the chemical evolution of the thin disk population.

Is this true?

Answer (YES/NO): NO